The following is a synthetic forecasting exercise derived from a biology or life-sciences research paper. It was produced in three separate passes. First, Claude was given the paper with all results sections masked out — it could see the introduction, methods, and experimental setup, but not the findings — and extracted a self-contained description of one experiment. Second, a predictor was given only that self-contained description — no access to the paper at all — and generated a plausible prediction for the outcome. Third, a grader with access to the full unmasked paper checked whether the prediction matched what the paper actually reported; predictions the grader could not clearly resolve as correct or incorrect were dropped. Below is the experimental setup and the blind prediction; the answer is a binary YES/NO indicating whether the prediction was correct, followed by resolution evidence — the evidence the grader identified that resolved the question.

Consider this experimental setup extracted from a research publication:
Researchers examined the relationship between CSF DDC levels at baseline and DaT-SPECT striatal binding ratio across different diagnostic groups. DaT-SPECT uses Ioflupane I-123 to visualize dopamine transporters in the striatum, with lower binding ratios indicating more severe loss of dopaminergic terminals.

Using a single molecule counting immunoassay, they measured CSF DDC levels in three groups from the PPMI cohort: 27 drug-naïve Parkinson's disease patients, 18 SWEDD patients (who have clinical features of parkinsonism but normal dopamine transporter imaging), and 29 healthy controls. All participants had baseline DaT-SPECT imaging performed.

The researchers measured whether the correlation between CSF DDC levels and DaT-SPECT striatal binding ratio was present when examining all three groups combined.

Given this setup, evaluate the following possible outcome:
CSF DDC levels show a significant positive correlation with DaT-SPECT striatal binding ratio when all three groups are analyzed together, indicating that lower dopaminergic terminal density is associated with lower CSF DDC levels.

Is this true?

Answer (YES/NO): NO